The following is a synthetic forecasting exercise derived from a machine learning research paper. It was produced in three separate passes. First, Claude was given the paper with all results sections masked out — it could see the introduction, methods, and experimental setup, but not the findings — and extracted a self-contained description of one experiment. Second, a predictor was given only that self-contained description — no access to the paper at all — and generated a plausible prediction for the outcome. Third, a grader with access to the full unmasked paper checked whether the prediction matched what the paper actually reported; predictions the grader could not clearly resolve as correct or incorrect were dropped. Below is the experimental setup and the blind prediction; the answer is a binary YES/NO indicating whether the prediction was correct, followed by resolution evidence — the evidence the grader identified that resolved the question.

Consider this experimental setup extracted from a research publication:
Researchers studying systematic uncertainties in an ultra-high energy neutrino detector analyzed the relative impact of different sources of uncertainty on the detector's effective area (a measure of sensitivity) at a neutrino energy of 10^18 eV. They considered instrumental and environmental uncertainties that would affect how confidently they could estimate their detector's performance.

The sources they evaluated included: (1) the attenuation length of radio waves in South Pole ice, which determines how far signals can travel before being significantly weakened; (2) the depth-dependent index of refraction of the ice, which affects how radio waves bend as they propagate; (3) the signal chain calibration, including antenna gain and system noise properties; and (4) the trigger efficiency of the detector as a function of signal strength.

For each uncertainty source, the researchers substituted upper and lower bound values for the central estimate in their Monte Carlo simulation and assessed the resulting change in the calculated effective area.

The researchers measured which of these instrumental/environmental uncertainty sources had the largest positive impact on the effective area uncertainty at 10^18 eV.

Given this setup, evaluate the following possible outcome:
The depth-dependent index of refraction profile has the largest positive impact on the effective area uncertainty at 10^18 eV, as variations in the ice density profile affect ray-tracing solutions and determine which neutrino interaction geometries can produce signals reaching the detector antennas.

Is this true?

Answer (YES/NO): NO